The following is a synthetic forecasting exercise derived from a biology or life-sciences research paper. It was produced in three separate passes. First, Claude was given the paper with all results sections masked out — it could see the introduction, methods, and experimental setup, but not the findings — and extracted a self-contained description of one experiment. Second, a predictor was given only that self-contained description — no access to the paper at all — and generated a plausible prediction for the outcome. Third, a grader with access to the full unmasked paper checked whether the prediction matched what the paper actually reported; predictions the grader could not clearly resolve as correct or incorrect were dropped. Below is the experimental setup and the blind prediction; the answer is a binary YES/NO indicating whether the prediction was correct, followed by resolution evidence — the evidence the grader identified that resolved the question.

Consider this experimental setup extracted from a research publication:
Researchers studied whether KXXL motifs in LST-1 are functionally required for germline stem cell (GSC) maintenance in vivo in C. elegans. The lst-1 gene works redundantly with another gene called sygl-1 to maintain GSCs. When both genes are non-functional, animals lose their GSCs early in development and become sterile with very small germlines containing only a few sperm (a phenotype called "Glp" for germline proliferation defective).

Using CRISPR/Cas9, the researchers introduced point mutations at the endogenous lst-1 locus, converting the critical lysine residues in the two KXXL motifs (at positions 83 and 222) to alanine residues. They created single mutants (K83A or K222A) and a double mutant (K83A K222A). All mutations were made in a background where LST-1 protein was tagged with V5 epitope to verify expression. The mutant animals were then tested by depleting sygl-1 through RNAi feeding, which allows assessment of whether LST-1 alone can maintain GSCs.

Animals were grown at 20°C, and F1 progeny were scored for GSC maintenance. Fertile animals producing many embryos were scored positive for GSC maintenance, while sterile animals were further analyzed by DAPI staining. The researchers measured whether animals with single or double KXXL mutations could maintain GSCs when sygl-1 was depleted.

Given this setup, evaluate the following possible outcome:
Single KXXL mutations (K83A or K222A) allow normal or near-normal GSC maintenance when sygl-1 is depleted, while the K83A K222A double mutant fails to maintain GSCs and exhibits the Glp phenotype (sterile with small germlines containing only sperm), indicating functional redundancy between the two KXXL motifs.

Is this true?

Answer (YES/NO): NO